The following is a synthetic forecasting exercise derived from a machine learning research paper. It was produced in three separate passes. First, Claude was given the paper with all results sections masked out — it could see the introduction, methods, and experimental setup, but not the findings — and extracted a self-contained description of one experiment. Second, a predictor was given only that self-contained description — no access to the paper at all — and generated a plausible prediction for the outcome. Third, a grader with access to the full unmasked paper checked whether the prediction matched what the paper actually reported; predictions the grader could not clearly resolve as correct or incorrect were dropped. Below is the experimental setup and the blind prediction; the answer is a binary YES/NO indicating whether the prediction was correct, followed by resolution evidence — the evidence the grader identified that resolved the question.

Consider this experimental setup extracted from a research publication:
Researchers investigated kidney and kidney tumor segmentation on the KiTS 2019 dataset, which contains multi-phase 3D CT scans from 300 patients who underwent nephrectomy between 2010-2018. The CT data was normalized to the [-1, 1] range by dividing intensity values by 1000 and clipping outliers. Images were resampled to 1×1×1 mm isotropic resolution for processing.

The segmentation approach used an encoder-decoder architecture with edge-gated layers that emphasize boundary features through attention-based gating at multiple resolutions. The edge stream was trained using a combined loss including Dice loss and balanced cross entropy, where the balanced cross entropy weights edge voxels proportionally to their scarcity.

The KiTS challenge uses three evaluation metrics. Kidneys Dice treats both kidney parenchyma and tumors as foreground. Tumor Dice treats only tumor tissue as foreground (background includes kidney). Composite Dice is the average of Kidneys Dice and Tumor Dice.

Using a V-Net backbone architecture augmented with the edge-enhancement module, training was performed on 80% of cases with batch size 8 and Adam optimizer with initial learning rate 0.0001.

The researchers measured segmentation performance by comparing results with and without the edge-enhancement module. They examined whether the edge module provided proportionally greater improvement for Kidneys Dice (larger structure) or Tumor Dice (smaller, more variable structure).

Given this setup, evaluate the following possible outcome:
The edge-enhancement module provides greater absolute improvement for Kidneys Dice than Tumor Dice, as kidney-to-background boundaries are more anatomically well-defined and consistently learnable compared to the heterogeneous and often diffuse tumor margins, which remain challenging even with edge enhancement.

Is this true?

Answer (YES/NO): NO